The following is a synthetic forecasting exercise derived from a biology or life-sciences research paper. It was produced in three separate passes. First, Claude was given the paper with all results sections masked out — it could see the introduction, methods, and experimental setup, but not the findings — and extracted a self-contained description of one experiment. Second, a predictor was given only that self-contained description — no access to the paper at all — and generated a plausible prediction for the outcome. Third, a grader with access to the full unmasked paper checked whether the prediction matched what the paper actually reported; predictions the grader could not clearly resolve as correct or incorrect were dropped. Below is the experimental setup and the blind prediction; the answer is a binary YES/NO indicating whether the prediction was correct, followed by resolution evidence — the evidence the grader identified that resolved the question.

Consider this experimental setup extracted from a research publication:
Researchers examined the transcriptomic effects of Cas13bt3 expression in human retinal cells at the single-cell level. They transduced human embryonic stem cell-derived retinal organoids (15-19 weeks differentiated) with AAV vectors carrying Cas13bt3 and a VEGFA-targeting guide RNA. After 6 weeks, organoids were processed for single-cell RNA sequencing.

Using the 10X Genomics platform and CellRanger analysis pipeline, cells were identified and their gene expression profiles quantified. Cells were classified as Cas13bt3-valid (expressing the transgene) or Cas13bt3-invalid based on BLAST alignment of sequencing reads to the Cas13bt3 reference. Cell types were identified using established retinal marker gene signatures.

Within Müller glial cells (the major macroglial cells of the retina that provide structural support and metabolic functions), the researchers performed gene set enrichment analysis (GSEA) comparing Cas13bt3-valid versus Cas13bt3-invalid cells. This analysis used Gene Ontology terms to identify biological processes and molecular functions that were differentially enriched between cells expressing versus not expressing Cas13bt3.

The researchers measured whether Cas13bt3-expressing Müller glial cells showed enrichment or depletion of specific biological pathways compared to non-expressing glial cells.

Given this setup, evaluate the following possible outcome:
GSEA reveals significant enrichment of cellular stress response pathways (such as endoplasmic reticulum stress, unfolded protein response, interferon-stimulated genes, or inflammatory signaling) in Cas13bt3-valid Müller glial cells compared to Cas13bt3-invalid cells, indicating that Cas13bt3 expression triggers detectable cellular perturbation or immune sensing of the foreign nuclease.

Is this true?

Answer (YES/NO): YES